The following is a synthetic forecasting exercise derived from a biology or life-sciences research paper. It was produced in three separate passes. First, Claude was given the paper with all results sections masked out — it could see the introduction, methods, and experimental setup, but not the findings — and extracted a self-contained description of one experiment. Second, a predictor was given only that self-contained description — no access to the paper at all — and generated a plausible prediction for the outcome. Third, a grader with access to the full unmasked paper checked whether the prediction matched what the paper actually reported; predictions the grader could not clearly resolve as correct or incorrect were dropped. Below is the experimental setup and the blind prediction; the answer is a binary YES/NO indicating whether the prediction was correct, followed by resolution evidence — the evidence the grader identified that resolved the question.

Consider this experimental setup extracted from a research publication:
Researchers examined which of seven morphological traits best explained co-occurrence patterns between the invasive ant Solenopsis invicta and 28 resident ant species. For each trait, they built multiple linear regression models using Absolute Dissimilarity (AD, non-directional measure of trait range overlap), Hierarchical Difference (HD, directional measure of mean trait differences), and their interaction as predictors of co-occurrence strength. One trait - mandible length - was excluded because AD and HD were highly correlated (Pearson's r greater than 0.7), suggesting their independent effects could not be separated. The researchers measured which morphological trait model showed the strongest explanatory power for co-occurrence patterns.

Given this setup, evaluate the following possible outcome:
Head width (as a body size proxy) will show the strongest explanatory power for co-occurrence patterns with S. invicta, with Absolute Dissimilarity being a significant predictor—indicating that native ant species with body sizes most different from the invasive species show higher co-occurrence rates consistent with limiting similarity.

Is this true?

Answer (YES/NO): NO